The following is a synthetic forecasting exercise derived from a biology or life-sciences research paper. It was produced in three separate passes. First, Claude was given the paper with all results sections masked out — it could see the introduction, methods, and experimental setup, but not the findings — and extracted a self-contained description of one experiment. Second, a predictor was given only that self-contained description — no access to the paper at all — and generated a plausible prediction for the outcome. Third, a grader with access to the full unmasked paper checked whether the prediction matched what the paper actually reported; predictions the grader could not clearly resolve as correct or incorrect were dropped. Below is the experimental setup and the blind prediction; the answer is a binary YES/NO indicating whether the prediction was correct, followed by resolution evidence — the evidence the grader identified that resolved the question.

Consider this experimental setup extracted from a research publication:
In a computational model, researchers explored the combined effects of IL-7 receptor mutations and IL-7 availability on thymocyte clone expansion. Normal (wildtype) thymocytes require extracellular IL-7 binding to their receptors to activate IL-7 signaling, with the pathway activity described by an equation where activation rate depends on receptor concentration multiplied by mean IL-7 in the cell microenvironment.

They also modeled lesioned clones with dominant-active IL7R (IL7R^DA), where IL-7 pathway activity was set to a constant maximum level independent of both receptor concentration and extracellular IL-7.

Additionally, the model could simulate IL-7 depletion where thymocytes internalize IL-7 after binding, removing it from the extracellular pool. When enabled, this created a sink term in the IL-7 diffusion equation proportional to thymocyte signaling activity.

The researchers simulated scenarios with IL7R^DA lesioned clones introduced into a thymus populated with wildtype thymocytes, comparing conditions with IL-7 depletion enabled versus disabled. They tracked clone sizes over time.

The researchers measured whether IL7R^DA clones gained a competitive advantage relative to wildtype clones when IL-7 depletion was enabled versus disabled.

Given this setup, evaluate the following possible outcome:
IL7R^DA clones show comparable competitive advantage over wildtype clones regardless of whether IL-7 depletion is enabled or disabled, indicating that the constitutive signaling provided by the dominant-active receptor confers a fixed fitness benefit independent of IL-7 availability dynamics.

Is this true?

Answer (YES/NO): YES